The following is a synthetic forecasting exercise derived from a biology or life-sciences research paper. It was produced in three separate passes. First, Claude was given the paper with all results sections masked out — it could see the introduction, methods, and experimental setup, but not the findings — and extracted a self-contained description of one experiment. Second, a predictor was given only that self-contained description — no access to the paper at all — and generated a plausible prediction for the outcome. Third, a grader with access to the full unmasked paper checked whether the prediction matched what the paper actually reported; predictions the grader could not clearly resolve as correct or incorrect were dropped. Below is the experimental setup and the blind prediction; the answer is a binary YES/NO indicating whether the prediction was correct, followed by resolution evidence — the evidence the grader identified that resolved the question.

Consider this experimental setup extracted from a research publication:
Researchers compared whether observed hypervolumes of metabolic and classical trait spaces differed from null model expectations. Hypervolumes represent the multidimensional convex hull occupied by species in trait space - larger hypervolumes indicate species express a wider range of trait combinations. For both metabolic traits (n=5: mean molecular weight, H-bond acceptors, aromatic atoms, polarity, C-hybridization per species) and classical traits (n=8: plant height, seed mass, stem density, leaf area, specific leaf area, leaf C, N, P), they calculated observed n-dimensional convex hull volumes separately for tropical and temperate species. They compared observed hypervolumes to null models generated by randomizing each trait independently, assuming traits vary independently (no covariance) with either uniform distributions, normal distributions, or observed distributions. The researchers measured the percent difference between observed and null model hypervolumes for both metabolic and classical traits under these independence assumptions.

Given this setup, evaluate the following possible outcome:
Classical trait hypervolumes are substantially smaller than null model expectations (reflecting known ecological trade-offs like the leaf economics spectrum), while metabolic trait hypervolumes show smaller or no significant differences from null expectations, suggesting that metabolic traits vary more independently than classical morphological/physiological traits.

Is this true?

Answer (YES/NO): NO